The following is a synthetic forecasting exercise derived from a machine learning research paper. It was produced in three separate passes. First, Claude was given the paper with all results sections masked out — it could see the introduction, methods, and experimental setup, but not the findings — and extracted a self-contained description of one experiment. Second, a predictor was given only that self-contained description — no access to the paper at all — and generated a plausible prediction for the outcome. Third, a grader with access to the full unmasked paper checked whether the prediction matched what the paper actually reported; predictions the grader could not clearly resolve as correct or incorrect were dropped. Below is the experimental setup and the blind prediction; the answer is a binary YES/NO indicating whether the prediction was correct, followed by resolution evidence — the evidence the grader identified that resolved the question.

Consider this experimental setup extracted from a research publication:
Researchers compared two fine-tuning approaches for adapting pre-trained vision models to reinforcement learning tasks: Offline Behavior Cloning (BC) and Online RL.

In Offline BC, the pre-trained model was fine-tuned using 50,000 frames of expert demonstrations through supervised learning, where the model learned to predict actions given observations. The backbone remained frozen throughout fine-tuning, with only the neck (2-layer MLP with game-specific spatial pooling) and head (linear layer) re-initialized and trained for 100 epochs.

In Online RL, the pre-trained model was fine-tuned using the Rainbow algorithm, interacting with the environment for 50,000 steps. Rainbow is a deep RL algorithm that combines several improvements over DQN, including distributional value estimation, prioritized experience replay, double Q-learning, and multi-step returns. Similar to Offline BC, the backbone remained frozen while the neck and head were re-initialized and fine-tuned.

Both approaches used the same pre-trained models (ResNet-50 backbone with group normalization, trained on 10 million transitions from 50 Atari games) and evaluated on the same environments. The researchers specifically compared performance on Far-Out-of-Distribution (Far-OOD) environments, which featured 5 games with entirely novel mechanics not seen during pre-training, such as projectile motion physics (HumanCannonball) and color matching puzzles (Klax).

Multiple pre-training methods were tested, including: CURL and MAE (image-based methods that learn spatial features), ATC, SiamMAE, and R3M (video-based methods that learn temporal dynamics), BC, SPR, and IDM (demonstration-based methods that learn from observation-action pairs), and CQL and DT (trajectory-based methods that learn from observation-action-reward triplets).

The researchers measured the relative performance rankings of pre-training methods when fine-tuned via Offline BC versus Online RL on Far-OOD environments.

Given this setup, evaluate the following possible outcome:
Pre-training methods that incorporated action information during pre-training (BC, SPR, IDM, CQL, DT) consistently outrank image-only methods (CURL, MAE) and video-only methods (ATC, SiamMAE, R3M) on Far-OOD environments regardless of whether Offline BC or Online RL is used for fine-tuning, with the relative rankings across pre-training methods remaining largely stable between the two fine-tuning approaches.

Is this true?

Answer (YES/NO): NO